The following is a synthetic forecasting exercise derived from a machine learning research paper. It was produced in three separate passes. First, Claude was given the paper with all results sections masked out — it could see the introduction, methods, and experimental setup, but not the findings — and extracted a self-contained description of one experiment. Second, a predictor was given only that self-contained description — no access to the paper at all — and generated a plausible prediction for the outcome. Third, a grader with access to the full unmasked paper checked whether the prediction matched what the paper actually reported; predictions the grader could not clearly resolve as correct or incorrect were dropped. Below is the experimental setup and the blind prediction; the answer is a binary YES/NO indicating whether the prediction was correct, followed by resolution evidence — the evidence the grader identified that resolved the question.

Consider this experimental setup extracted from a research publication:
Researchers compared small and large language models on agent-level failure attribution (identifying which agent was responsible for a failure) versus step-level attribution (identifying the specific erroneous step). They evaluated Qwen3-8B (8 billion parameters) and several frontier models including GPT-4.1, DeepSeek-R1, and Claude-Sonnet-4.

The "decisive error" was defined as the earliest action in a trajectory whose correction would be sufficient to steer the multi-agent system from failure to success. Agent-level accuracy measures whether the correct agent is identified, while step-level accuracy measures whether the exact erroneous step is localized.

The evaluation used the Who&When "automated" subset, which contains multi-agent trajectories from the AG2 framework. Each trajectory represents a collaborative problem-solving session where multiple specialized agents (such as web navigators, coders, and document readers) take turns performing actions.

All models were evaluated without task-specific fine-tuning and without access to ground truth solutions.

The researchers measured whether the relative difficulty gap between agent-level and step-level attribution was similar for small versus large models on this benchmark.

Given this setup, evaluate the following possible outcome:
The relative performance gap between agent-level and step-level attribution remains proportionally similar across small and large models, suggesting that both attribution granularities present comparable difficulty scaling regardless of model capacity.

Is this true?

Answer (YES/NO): NO